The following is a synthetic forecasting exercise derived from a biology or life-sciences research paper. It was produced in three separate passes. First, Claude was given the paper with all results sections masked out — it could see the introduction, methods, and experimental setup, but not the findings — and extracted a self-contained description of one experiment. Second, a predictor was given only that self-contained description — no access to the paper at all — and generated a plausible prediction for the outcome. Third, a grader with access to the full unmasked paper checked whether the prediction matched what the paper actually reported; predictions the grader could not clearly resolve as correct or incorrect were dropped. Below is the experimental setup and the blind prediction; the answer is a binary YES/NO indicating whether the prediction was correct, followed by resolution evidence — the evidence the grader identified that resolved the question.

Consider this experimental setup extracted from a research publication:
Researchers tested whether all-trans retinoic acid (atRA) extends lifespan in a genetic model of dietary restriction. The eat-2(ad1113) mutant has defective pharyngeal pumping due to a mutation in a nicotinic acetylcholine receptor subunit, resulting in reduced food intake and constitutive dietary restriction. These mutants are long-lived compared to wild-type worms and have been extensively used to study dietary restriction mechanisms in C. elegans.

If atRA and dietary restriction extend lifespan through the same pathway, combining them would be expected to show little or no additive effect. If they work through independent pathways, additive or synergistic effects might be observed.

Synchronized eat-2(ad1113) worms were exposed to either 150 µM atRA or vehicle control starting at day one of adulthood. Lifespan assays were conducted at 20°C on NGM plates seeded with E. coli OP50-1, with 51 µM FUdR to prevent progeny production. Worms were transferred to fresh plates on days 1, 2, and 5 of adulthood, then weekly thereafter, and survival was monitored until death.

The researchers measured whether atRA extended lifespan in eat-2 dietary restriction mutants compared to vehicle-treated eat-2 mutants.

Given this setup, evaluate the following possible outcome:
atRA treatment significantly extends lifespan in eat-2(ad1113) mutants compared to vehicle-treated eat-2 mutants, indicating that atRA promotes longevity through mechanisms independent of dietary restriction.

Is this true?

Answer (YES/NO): YES